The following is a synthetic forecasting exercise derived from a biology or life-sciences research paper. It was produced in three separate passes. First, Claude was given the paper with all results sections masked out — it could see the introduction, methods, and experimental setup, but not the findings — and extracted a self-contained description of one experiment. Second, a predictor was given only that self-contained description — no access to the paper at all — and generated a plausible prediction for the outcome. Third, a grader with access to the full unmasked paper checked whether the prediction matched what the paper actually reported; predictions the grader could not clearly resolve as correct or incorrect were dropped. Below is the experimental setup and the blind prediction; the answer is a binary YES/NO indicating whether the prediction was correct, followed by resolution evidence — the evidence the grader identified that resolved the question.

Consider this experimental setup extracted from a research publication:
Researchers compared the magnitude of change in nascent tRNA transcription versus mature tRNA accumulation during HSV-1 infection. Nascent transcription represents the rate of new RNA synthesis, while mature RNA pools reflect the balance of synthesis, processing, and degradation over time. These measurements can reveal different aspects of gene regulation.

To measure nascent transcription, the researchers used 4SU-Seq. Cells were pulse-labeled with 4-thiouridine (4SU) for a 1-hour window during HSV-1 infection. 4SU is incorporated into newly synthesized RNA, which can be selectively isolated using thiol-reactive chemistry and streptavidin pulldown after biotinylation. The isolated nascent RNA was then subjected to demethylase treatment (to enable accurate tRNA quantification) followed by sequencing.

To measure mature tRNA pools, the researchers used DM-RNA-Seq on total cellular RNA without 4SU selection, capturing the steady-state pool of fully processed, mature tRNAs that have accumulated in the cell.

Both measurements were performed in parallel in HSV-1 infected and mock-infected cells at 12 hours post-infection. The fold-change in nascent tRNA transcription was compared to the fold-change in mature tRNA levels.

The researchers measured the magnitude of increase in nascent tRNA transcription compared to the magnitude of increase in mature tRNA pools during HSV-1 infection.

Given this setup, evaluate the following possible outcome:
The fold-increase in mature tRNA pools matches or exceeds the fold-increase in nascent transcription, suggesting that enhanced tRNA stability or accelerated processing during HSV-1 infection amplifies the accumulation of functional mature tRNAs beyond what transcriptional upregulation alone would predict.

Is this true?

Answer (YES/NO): NO